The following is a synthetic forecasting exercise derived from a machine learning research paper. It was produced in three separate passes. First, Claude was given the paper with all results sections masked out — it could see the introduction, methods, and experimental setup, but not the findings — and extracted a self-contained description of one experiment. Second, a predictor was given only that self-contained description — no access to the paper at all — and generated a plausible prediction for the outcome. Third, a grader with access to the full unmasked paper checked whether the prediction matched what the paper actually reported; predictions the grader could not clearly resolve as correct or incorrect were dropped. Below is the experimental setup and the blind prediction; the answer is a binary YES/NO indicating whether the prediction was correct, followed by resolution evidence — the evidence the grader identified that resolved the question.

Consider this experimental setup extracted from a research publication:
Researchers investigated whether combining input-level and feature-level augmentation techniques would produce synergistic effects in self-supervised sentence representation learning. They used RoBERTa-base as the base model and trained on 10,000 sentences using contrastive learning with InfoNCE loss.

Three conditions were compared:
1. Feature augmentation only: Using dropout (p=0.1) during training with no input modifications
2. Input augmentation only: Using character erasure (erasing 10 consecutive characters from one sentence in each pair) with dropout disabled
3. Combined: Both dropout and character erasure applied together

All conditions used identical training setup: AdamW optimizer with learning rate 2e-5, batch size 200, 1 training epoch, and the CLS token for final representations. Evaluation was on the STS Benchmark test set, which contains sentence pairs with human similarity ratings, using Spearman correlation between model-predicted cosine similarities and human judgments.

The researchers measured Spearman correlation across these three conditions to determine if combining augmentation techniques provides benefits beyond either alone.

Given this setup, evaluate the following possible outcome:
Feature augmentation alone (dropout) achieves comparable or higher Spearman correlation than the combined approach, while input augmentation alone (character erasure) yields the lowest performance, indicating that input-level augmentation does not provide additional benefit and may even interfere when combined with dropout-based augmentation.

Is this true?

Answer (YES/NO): NO